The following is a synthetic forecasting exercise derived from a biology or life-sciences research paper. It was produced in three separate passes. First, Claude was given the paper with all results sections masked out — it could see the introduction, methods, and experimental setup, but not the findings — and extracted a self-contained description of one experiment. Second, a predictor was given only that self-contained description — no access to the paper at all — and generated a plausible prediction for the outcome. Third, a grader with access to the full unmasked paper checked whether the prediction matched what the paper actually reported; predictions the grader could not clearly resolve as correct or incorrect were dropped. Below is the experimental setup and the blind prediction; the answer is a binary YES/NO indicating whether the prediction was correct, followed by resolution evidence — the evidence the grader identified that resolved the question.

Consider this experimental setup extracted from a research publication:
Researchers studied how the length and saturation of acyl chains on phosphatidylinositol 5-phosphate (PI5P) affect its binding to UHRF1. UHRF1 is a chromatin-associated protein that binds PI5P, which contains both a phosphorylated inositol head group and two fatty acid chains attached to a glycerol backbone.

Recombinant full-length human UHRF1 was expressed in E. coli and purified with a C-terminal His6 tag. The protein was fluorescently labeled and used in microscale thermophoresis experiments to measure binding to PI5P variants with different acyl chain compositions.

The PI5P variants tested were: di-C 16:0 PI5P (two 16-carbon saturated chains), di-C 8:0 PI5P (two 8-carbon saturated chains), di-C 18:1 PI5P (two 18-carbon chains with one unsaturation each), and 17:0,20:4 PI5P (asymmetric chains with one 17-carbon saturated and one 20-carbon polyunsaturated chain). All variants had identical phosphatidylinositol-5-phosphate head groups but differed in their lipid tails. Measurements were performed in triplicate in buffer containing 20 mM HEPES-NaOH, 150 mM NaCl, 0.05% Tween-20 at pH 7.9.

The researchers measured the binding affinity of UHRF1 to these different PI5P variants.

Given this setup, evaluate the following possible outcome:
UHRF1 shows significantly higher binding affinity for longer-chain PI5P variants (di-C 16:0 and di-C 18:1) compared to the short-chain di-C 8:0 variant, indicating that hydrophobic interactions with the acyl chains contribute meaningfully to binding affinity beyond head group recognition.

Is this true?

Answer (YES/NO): NO